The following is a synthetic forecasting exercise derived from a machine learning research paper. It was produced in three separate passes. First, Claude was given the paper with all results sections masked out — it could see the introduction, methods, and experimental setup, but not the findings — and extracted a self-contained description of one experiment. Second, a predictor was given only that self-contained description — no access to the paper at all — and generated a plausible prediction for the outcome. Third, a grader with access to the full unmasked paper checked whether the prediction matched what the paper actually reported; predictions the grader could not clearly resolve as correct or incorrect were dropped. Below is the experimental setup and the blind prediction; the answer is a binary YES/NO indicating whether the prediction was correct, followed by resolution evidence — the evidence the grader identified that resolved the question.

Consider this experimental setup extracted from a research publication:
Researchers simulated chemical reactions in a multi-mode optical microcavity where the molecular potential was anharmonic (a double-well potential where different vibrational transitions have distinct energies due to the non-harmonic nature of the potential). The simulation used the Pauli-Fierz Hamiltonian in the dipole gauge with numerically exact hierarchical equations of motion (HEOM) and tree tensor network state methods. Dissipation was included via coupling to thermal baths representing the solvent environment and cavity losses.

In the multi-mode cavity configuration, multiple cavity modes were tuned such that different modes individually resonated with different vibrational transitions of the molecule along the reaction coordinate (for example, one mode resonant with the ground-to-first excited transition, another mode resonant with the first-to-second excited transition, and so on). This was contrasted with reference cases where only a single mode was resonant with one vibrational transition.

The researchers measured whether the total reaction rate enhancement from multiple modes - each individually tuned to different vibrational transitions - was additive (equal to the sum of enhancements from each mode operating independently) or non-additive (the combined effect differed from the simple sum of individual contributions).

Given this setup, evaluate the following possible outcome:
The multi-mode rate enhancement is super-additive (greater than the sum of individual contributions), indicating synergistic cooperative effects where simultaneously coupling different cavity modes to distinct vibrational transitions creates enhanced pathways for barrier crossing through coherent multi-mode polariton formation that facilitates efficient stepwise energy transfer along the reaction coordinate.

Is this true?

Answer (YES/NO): YES